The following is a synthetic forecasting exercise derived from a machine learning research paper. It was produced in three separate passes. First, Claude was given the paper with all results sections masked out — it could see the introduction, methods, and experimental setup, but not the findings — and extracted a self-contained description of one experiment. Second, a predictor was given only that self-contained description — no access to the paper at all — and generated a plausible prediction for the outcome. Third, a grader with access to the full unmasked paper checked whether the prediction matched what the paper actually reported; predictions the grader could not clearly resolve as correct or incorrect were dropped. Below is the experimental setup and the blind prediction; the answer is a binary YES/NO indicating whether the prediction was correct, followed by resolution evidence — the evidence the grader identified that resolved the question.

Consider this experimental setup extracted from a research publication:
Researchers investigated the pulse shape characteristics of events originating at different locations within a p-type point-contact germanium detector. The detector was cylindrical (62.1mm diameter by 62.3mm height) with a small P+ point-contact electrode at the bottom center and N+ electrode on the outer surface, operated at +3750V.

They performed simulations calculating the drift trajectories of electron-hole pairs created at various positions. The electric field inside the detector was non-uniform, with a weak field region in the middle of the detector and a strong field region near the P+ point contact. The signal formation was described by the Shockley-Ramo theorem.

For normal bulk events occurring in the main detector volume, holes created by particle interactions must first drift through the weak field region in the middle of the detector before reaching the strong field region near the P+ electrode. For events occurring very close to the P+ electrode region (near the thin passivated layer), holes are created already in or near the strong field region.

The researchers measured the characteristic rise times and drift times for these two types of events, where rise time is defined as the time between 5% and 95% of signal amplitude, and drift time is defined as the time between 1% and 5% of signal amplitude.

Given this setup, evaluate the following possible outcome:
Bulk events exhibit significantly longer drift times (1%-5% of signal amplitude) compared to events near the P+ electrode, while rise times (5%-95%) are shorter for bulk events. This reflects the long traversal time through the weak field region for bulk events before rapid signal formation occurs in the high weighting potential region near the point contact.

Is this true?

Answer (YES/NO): NO